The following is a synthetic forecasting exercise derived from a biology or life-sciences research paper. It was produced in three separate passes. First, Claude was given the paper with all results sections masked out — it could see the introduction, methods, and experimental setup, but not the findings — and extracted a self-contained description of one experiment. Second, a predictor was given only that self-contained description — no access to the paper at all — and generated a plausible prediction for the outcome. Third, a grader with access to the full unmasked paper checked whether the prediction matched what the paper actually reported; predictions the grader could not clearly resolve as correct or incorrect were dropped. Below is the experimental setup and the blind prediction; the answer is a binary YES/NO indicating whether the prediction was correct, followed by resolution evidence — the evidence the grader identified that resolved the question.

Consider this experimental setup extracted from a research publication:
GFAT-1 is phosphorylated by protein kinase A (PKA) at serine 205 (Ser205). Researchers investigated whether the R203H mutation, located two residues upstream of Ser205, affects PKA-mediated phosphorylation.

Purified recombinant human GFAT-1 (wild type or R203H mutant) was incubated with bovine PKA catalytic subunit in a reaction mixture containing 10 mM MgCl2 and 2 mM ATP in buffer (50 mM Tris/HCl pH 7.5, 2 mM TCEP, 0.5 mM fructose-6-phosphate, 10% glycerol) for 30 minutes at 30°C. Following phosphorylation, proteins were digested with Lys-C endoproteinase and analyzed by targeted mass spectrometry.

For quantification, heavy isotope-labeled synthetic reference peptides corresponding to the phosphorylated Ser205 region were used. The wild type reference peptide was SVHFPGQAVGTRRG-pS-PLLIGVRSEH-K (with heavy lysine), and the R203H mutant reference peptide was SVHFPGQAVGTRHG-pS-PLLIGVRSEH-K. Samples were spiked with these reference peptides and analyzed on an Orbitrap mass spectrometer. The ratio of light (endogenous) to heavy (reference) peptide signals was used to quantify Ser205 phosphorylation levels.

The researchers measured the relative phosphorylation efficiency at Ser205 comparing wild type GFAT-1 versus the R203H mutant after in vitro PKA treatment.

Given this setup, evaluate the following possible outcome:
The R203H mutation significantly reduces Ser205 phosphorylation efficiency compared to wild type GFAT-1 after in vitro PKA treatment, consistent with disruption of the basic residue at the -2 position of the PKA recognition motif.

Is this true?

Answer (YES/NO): YES